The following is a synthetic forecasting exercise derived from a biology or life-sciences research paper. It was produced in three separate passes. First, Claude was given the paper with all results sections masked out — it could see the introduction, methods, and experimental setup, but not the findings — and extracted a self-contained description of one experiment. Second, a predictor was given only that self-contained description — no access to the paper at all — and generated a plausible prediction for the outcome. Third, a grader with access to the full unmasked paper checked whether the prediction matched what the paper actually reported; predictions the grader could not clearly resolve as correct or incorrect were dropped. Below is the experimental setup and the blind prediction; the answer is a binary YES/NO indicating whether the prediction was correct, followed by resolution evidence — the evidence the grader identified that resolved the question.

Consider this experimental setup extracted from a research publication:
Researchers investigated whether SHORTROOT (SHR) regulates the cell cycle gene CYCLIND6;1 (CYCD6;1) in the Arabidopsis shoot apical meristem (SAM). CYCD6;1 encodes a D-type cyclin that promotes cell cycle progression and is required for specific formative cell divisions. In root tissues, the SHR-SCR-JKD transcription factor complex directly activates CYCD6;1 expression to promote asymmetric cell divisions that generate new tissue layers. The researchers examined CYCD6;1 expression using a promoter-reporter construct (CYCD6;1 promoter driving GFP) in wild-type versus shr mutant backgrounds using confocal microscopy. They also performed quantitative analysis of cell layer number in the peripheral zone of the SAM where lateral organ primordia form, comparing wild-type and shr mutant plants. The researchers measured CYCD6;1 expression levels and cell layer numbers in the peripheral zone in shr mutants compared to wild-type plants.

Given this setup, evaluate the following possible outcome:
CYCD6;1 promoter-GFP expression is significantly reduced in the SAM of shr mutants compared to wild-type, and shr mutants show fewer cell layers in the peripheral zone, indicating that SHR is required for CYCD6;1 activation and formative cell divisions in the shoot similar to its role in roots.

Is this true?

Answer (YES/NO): YES